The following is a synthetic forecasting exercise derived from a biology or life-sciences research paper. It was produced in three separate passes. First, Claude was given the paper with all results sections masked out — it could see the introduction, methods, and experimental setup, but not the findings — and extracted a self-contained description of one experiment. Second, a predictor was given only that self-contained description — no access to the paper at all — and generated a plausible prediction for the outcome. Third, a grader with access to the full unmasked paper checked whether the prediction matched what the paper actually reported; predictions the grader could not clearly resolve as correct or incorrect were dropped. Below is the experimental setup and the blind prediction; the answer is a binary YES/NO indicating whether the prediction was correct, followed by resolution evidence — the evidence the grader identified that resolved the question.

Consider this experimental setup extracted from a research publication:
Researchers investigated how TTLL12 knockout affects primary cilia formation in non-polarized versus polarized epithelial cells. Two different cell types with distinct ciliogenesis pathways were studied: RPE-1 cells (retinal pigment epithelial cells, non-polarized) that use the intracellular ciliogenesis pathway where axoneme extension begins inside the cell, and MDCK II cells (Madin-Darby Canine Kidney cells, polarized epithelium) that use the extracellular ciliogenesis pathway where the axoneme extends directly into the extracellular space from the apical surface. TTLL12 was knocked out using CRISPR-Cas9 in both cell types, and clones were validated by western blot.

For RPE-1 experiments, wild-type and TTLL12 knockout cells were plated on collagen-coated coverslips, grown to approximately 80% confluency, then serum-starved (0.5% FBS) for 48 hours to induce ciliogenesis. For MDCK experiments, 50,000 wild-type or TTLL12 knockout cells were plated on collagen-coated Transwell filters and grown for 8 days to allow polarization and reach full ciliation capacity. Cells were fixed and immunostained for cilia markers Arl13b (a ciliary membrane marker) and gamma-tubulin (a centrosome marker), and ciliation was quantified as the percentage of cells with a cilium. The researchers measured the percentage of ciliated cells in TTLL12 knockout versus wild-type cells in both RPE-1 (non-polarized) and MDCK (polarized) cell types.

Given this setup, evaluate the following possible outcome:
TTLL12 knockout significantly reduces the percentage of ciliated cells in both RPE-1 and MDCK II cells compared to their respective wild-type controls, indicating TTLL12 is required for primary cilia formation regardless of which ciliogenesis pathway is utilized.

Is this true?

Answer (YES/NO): NO